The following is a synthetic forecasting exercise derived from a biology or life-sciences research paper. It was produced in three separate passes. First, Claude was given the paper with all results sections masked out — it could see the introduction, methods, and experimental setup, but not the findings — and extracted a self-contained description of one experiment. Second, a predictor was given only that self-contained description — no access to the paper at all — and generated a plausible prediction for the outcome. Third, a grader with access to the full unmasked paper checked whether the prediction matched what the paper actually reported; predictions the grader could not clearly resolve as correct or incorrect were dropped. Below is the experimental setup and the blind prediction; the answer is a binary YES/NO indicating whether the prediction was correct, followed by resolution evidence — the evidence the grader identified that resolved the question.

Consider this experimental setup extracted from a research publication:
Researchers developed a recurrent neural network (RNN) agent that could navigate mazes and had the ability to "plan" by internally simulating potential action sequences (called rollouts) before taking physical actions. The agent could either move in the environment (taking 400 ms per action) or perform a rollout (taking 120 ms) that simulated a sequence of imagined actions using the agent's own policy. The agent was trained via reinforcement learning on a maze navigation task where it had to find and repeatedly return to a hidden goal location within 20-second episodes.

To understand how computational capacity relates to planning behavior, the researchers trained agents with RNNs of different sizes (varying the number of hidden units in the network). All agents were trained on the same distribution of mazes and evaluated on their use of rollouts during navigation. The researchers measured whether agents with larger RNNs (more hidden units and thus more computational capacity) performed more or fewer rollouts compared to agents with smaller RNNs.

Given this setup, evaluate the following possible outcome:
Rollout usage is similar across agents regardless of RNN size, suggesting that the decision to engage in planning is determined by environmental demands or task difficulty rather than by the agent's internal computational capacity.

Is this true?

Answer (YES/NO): NO